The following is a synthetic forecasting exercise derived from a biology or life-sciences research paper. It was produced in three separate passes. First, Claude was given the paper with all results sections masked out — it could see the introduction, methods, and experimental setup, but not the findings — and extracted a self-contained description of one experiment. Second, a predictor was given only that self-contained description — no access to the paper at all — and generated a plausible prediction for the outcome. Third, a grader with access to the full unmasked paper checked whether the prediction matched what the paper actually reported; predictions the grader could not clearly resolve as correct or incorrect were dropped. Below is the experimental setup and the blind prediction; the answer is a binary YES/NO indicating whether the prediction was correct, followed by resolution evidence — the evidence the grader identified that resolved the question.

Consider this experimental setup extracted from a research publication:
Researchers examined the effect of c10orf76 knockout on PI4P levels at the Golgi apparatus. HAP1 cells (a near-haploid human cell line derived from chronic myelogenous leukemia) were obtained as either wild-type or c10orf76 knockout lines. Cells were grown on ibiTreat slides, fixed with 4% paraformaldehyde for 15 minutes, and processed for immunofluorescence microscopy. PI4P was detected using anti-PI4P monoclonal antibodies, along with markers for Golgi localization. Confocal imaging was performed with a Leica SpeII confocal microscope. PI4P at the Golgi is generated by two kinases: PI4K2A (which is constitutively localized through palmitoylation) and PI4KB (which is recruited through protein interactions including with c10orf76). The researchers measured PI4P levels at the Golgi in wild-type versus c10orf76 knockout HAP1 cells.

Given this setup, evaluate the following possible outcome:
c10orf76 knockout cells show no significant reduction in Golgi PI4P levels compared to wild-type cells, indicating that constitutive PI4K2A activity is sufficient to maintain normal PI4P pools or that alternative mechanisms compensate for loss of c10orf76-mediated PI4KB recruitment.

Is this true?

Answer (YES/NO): NO